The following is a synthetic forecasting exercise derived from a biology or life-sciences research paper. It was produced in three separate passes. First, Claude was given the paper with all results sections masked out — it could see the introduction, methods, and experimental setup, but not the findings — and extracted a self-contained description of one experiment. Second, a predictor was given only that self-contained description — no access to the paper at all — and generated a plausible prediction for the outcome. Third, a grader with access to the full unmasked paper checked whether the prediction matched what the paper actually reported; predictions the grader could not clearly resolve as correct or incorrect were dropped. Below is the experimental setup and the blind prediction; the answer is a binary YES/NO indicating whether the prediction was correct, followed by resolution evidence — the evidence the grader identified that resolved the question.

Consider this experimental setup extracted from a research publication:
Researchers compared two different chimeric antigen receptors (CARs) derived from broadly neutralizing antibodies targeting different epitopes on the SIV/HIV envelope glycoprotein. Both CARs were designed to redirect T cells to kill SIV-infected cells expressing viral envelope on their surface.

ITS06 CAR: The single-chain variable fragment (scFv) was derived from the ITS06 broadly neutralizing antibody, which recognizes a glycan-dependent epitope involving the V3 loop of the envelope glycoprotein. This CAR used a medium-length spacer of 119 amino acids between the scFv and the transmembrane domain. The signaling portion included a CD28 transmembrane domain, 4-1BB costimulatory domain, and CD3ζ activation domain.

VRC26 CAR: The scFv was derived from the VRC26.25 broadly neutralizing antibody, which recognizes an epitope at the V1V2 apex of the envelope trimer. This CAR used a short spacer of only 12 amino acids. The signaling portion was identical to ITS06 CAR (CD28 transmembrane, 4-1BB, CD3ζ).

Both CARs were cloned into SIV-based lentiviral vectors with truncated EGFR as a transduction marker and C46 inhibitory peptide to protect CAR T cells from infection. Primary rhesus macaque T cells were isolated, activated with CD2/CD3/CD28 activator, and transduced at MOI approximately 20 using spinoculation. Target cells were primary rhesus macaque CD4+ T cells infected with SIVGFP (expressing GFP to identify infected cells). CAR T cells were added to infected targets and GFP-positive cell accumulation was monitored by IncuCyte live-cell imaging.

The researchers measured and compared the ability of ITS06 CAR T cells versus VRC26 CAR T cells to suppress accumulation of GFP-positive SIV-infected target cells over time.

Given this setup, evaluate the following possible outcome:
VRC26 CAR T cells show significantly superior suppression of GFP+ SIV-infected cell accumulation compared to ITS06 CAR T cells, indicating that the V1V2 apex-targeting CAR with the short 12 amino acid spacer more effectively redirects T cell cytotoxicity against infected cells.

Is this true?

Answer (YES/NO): NO